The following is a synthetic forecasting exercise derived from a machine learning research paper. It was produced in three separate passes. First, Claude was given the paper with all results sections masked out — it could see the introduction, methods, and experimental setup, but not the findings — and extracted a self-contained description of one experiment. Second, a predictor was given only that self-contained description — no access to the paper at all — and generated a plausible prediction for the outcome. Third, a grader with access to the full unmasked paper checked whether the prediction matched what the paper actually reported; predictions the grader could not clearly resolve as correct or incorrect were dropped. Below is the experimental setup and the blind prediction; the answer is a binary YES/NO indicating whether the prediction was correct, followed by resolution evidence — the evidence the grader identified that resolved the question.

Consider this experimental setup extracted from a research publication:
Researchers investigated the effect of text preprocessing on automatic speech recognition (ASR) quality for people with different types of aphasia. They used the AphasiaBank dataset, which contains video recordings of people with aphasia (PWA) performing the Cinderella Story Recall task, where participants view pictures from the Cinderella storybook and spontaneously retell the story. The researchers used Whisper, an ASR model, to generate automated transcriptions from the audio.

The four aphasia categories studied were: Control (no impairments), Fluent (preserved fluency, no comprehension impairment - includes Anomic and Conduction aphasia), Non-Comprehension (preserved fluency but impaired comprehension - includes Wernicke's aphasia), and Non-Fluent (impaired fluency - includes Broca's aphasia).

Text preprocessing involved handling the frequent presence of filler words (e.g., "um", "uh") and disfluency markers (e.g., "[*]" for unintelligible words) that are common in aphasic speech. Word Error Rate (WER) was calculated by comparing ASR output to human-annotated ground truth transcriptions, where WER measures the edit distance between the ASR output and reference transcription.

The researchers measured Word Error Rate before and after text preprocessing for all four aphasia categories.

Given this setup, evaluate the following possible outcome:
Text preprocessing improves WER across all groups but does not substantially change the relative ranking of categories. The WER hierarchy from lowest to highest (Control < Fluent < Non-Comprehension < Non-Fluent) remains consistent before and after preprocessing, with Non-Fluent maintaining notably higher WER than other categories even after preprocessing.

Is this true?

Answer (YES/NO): NO